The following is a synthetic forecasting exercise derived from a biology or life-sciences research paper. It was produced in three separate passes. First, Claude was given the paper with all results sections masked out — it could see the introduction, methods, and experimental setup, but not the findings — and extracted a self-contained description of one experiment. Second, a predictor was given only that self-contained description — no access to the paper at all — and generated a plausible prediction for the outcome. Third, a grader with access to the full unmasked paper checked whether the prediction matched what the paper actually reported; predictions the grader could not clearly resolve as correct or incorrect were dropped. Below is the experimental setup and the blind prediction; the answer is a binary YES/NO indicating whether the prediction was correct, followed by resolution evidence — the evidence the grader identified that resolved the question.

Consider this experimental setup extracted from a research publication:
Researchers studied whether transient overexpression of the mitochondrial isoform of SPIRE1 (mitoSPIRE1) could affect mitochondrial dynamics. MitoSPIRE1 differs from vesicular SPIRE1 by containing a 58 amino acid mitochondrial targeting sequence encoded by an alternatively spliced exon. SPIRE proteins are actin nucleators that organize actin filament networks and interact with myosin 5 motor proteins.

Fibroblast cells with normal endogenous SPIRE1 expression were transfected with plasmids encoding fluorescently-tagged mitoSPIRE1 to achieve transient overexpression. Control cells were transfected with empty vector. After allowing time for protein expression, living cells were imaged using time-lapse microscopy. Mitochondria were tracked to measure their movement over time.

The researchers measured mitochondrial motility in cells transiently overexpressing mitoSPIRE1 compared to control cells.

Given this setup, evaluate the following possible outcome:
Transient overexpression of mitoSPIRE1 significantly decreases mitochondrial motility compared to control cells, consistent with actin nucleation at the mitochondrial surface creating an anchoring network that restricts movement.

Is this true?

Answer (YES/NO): YES